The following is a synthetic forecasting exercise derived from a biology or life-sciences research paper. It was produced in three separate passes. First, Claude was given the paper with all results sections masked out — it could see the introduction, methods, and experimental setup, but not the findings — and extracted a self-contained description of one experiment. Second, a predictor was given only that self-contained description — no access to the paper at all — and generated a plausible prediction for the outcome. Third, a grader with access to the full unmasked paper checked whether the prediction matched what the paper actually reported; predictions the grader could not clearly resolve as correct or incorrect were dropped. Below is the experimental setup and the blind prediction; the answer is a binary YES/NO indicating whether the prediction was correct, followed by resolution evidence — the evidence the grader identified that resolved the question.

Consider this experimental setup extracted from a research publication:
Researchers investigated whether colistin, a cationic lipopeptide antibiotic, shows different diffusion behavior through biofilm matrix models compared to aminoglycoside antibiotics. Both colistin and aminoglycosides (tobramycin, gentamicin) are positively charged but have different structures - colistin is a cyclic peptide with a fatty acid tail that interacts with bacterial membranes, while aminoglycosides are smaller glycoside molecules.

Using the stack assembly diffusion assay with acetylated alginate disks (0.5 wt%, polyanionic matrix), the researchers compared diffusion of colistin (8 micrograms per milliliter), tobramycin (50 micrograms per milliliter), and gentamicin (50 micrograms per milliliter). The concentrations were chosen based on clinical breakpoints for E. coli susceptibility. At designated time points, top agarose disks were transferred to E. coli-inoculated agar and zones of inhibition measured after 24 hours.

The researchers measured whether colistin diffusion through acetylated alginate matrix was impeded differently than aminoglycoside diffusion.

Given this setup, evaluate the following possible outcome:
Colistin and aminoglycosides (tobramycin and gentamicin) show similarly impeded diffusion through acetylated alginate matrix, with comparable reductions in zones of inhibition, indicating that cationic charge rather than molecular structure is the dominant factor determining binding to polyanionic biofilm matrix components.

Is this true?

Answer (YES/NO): NO